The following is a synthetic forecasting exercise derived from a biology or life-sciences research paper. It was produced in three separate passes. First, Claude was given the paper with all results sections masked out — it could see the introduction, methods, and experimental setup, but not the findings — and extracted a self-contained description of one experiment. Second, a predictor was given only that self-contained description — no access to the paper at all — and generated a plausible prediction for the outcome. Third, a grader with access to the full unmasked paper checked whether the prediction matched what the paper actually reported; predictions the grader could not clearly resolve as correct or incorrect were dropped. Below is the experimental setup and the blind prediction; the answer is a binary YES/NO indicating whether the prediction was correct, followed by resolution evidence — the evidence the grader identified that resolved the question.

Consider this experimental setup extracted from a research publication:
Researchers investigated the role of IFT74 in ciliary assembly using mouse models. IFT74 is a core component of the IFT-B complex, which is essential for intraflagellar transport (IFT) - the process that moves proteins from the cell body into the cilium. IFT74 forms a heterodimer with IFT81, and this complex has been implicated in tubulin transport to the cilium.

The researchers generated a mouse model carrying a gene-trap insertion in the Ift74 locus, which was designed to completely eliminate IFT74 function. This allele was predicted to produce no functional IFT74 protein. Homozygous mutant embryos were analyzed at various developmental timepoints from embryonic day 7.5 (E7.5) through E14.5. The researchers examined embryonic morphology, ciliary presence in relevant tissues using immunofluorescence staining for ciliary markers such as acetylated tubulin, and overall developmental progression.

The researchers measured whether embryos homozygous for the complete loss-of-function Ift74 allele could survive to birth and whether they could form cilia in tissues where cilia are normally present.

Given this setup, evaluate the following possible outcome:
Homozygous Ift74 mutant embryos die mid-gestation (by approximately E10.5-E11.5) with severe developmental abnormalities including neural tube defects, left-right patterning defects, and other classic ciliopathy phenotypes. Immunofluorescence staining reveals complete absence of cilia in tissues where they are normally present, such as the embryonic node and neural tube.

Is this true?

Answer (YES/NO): NO